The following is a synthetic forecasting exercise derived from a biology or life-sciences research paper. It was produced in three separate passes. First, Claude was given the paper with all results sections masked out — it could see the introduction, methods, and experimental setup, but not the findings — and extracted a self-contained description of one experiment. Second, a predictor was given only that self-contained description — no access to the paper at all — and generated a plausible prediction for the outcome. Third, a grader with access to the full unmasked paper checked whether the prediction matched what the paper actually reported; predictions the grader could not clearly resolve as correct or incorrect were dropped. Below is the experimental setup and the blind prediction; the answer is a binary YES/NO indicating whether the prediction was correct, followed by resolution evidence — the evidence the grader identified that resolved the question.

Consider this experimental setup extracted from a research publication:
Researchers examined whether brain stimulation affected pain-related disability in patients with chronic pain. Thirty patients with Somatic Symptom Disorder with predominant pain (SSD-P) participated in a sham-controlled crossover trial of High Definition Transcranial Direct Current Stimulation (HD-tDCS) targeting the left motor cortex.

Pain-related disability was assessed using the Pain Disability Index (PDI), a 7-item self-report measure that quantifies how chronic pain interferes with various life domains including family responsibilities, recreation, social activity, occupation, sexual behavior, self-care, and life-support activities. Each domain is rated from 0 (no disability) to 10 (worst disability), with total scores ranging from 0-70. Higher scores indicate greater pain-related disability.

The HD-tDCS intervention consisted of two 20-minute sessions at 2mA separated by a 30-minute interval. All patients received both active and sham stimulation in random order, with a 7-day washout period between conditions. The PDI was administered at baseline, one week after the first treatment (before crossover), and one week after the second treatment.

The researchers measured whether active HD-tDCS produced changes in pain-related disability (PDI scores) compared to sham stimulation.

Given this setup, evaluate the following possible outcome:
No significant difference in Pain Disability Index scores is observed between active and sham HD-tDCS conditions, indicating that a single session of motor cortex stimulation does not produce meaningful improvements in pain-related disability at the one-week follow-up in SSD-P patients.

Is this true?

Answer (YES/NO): NO